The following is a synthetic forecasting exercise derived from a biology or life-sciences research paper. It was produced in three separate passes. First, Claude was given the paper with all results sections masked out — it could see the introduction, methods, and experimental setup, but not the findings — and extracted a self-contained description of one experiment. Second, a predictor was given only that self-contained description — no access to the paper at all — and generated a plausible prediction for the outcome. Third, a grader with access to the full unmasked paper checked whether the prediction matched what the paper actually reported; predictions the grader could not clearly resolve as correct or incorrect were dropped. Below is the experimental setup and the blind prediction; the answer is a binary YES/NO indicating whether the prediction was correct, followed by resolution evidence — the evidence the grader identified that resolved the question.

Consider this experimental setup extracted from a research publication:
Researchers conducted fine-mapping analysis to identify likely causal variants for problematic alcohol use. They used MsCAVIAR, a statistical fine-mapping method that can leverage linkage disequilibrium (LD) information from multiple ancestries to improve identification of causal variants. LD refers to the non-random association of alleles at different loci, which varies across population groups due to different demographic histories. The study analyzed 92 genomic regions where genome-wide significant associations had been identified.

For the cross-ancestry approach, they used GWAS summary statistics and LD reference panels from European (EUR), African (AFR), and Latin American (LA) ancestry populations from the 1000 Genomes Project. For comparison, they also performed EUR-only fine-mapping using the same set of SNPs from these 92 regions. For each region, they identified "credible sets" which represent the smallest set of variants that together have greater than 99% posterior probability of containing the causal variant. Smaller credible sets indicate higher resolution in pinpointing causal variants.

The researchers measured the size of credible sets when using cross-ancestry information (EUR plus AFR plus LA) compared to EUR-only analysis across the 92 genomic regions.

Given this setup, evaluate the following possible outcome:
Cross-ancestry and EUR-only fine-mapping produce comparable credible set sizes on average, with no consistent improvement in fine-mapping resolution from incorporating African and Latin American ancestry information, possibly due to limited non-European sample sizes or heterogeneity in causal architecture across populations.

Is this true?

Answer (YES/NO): NO